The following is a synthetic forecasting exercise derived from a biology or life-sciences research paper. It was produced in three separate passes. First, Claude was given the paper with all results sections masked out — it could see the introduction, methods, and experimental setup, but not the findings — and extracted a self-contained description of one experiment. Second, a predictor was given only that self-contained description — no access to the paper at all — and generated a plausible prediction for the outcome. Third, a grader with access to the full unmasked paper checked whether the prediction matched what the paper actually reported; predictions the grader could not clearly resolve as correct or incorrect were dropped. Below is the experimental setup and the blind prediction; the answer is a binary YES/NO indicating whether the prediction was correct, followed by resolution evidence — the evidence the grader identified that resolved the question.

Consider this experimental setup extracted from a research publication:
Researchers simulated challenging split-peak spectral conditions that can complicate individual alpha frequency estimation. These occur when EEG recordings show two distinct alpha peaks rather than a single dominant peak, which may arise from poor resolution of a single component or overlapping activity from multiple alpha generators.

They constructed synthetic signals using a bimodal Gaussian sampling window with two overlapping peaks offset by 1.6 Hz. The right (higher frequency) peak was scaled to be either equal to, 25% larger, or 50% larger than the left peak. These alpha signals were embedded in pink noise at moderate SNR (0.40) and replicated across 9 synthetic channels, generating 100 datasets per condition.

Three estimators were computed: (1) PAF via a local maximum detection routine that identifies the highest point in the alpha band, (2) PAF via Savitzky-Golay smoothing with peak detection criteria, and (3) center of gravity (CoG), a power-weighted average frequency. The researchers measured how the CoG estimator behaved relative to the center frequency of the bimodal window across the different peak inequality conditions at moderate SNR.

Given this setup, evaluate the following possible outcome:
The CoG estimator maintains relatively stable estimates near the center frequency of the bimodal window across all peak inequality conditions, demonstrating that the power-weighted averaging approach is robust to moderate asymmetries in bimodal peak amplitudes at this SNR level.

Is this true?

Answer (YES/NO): YES